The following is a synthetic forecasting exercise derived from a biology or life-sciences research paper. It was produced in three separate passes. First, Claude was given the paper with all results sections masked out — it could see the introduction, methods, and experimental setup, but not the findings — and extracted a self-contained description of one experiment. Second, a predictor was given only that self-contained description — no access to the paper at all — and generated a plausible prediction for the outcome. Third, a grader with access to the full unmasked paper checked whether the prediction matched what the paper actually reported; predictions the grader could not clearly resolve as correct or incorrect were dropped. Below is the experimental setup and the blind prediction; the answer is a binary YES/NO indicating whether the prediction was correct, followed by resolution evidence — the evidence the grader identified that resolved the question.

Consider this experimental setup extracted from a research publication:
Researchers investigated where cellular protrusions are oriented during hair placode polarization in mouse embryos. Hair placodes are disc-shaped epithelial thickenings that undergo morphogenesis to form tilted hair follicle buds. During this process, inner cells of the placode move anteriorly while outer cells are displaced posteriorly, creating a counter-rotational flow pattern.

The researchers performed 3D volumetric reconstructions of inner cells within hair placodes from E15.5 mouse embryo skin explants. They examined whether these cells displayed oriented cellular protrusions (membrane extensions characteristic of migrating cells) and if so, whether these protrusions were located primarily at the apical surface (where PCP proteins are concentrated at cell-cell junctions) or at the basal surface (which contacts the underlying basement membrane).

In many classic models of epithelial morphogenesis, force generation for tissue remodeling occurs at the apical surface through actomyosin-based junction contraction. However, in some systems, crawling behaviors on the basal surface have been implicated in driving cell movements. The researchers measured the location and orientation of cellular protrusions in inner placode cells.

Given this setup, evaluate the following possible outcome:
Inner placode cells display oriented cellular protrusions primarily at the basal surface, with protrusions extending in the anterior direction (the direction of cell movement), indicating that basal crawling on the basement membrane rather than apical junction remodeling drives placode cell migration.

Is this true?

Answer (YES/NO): YES